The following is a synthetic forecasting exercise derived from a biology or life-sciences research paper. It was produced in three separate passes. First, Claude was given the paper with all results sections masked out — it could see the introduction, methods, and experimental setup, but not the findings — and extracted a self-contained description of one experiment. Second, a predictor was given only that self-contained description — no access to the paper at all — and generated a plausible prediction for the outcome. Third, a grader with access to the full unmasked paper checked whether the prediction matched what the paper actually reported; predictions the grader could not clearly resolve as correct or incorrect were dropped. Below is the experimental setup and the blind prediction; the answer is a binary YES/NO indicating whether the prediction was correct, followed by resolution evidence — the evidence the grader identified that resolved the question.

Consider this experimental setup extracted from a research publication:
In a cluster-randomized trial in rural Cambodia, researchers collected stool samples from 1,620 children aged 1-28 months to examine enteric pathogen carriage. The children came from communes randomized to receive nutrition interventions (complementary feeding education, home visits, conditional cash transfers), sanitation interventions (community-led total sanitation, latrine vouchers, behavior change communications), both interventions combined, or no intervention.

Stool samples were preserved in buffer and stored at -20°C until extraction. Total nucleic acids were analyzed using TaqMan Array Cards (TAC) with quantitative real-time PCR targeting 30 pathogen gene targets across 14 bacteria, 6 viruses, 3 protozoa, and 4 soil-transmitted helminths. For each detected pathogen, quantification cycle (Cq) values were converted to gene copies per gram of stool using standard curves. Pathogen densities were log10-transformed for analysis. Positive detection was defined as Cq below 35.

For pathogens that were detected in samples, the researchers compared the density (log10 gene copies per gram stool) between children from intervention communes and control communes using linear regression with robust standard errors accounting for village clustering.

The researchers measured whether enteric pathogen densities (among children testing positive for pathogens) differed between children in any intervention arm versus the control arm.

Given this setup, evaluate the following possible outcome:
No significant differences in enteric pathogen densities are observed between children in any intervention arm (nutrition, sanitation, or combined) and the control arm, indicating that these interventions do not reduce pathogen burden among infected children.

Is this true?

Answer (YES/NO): YES